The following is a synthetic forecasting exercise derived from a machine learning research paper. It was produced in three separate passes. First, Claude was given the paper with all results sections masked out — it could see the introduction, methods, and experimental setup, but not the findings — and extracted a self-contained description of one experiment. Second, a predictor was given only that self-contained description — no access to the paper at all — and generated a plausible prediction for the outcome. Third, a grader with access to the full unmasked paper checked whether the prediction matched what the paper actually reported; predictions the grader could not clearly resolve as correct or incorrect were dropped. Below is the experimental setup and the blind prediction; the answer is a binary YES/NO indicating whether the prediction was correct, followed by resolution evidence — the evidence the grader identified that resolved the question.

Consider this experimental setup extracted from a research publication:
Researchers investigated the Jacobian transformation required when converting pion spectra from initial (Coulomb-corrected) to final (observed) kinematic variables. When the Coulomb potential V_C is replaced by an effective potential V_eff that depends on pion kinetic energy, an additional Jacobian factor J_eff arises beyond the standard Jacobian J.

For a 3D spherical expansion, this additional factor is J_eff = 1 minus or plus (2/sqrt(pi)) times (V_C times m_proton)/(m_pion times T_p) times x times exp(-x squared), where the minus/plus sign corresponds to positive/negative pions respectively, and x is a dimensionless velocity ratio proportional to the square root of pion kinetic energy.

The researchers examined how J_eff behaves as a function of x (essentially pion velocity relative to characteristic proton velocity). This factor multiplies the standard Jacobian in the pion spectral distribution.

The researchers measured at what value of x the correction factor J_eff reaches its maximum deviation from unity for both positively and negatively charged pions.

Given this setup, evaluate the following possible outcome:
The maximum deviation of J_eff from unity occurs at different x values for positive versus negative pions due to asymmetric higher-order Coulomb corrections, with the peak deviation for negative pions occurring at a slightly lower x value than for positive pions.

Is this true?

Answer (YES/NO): NO